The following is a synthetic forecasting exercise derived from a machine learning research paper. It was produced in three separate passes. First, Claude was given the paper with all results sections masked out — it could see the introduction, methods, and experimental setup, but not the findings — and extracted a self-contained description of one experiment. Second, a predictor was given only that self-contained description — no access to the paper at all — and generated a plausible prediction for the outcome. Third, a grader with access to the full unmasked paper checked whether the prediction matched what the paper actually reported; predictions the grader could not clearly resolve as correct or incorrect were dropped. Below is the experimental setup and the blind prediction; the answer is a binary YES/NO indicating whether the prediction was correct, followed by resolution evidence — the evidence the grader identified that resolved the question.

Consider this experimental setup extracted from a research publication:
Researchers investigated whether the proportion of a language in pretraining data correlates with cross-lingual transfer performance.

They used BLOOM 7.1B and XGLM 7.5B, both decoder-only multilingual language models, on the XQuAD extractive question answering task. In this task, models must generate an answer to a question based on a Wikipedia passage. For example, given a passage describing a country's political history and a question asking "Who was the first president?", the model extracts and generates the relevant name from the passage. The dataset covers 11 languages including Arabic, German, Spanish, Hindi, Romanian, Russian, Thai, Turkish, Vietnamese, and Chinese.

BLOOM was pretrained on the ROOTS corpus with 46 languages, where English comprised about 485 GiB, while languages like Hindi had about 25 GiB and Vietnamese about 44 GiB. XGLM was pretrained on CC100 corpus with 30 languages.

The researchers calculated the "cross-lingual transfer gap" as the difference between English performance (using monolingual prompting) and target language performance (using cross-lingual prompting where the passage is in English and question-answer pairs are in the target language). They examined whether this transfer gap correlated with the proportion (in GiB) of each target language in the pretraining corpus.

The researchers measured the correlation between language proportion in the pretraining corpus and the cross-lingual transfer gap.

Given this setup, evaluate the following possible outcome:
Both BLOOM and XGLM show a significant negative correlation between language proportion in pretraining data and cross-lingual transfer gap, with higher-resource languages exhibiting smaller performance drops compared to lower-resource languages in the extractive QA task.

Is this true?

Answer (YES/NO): NO